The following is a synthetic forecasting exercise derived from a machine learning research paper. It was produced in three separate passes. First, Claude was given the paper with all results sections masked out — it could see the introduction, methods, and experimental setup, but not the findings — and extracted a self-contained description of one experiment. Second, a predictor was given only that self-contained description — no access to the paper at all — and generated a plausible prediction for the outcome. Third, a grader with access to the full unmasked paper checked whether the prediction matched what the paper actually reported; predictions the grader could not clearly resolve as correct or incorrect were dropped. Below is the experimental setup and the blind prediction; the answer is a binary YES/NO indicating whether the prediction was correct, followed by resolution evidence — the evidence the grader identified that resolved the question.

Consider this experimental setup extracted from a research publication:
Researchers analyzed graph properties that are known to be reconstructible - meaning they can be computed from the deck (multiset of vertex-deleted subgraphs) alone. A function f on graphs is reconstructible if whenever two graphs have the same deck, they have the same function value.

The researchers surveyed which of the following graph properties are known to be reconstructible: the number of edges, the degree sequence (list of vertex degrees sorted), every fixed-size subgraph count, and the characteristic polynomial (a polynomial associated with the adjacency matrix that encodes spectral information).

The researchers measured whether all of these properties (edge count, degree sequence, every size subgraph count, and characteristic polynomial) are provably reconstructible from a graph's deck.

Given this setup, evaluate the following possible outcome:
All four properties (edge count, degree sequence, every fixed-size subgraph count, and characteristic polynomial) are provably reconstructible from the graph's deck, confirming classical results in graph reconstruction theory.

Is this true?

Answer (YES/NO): YES